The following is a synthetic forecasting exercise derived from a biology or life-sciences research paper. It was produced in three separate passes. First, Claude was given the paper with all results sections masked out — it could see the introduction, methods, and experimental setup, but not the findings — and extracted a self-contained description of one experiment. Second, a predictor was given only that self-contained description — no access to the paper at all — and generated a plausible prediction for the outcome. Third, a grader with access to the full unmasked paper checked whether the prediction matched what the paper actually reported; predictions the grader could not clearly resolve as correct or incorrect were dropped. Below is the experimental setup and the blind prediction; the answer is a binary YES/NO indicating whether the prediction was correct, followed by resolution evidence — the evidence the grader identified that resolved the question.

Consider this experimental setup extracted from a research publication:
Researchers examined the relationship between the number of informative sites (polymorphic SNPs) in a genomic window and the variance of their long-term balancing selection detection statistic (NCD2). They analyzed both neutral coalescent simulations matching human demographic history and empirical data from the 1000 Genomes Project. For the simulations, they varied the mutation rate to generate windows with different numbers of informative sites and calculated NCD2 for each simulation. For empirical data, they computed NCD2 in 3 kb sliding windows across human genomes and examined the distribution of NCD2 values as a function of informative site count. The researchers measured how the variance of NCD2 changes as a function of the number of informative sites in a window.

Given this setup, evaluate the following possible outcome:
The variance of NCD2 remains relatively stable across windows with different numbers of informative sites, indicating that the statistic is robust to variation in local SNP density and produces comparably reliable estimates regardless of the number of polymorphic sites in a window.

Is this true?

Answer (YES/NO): NO